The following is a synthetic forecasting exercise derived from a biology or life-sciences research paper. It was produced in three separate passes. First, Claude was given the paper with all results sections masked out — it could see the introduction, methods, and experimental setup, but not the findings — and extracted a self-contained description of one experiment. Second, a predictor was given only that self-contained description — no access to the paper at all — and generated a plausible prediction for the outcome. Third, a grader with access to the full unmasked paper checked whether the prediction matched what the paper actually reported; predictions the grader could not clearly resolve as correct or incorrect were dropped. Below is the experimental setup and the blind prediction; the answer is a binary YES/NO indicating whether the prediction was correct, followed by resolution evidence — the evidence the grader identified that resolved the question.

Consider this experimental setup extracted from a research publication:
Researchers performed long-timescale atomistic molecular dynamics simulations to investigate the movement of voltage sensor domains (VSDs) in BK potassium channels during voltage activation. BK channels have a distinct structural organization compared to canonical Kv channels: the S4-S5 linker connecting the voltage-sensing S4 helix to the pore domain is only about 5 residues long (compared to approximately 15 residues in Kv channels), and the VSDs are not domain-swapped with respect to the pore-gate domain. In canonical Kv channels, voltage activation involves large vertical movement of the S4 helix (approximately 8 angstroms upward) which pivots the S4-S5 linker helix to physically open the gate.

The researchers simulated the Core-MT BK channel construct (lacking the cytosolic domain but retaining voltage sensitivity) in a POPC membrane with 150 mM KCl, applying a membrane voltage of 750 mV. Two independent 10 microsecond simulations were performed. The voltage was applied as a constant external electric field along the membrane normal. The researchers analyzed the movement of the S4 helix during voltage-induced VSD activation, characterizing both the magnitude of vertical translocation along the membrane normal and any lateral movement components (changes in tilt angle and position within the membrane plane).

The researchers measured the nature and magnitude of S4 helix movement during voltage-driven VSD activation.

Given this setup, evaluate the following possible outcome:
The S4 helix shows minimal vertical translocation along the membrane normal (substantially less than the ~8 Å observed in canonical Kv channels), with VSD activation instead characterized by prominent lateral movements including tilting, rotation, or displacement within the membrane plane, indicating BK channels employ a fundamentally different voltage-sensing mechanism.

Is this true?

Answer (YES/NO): YES